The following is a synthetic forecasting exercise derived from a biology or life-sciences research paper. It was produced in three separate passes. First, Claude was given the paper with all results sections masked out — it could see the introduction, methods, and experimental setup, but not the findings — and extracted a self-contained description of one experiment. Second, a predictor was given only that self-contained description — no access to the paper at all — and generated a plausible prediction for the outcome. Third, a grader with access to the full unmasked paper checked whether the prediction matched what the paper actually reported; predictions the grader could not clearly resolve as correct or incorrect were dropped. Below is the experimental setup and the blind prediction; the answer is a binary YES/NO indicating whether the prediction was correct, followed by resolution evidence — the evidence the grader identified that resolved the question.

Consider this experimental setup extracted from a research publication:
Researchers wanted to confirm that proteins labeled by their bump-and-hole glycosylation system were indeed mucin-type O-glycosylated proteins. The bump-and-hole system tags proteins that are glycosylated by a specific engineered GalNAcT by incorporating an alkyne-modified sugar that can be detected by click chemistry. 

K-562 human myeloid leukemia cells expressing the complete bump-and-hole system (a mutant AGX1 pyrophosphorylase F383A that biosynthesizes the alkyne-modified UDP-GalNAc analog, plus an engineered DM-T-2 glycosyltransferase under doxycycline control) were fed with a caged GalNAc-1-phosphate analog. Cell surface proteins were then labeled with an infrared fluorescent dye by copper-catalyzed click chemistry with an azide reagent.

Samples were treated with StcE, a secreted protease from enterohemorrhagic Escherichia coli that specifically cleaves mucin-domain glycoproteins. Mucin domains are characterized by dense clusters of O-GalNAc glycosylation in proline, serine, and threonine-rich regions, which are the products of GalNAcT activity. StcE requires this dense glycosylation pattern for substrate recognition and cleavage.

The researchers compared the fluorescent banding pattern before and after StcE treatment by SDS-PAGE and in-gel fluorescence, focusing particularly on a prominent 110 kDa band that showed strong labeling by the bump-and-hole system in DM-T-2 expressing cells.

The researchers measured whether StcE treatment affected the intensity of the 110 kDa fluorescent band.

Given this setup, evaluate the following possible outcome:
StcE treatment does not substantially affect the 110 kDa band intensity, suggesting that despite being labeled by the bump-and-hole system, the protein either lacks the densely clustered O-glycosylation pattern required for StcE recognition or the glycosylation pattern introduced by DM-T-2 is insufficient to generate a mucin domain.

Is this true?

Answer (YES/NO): NO